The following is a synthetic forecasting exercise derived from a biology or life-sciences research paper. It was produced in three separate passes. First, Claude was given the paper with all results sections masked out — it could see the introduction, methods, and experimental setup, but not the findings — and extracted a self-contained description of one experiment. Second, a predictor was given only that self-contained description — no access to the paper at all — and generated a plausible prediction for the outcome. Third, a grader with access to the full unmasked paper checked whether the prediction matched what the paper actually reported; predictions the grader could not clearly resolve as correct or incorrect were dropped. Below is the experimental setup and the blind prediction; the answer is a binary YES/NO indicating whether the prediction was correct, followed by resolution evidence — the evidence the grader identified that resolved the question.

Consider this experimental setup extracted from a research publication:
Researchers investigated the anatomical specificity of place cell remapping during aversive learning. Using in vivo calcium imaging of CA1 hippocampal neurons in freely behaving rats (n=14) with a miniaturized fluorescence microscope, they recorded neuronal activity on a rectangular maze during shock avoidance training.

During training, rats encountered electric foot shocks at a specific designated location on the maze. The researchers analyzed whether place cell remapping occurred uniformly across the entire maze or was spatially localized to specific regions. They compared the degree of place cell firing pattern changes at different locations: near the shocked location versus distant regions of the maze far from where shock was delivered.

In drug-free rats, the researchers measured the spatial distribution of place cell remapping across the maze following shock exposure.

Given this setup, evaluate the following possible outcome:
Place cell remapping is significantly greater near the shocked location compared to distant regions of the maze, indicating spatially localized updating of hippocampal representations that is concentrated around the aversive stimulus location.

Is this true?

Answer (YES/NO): YES